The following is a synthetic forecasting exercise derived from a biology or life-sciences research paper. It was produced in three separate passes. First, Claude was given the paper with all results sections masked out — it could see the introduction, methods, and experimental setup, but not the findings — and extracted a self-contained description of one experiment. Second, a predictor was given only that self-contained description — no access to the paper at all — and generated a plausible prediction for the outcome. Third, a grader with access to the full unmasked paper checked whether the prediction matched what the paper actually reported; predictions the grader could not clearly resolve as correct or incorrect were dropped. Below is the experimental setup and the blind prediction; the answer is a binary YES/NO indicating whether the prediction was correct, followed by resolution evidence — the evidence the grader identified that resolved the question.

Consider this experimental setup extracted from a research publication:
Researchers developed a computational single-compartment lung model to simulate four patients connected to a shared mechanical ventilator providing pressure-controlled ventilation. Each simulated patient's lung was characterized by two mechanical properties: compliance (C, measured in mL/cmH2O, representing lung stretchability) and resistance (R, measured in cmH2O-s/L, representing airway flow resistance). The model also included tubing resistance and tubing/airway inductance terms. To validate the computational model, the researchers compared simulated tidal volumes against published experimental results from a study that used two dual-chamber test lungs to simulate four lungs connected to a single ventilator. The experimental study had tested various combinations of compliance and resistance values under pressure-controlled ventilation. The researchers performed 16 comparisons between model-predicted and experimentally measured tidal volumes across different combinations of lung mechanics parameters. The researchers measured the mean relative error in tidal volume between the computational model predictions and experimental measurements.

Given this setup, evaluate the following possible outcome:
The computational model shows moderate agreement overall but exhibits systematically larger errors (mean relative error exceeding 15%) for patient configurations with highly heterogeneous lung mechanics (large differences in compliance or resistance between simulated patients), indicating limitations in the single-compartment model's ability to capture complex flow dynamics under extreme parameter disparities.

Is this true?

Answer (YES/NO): NO